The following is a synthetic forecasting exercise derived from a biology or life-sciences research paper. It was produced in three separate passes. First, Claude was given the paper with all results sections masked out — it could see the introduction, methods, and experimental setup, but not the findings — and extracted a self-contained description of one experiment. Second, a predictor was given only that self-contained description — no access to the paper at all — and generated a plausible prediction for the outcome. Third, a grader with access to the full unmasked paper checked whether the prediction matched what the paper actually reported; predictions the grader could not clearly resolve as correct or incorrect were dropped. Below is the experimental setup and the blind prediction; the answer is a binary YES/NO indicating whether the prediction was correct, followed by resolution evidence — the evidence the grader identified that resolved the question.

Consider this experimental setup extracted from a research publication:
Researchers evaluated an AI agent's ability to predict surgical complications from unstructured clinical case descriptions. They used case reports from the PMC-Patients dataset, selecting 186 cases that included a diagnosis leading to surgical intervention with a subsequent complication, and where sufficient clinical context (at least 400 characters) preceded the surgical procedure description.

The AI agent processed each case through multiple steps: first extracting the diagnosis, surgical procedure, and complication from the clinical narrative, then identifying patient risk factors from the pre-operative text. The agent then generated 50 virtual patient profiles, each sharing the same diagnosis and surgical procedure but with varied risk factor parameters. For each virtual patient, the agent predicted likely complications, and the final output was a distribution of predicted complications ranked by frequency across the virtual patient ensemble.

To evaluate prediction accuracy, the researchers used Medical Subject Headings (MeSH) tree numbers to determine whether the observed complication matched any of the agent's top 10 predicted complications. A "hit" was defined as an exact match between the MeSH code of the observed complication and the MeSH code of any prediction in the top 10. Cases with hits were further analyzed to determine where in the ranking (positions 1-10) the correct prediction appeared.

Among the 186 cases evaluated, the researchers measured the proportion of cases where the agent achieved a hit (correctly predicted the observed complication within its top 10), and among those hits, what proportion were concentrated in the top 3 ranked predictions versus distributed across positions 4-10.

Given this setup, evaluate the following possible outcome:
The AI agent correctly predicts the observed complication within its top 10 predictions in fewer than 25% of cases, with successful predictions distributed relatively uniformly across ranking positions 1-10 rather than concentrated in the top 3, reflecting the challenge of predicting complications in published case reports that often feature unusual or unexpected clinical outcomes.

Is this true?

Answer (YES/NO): NO